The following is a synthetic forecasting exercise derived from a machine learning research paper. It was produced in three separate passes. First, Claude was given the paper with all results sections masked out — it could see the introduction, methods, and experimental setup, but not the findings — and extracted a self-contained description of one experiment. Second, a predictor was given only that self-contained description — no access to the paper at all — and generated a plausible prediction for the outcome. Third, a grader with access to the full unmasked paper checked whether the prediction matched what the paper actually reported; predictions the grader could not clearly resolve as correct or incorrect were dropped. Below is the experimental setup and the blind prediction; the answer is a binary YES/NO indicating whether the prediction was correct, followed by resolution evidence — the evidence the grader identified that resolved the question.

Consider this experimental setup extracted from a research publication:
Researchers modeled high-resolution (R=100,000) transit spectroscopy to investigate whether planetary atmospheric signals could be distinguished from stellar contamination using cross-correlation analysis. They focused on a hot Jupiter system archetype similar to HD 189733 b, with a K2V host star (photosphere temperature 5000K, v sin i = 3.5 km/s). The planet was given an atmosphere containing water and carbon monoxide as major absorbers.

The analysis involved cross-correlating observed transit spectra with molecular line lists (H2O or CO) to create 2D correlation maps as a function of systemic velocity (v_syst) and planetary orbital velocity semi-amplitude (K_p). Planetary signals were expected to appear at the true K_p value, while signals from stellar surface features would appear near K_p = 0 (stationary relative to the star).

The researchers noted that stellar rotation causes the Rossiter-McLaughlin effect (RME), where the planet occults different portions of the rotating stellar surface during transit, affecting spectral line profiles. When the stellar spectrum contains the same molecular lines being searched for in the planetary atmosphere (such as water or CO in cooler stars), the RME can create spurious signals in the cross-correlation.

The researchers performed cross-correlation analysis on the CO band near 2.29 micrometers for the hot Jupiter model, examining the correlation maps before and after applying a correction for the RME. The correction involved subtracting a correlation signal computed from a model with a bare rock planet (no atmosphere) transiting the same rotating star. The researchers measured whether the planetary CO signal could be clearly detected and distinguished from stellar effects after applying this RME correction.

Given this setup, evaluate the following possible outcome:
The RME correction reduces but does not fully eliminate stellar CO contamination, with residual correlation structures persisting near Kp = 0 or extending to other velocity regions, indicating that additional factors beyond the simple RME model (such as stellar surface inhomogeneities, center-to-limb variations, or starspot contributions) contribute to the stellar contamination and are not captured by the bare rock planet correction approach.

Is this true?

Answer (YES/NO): NO